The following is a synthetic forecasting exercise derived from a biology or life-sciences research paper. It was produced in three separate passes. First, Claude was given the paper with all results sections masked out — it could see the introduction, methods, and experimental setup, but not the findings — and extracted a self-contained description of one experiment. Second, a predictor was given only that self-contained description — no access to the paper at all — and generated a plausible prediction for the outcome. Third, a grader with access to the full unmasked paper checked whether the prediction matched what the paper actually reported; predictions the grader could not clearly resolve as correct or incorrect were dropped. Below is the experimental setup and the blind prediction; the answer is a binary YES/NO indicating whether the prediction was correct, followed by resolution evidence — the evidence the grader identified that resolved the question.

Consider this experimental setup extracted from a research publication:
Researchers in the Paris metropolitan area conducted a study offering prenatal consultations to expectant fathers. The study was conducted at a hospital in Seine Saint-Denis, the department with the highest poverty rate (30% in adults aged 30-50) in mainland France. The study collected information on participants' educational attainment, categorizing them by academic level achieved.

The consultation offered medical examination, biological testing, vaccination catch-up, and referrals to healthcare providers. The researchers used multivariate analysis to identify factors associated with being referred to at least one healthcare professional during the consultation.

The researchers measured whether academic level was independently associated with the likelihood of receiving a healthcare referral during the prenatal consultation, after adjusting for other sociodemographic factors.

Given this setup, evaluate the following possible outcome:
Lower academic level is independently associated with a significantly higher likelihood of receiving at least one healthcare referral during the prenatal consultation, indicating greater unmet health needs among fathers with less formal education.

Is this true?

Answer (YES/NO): YES